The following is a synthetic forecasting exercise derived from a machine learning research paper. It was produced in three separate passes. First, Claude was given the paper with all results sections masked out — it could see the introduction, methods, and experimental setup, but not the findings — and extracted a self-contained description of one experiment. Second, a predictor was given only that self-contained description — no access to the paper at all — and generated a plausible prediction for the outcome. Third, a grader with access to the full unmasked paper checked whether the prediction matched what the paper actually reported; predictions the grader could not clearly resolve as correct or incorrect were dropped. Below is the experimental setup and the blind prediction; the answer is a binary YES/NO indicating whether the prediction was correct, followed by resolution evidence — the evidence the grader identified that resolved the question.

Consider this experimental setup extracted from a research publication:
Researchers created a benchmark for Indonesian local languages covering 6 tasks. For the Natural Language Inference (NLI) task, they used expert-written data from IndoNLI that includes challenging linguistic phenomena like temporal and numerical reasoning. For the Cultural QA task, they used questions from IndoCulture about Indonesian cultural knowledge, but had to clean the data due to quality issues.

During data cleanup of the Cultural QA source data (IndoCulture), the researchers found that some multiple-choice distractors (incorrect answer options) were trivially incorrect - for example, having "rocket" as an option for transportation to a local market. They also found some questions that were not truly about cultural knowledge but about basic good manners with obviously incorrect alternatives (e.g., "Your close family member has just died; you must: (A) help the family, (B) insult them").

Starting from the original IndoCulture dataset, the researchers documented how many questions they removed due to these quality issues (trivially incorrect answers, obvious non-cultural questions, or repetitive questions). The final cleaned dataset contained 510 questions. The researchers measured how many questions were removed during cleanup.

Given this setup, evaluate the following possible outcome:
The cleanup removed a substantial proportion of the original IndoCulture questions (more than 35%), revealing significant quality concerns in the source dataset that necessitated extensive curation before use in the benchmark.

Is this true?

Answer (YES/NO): NO